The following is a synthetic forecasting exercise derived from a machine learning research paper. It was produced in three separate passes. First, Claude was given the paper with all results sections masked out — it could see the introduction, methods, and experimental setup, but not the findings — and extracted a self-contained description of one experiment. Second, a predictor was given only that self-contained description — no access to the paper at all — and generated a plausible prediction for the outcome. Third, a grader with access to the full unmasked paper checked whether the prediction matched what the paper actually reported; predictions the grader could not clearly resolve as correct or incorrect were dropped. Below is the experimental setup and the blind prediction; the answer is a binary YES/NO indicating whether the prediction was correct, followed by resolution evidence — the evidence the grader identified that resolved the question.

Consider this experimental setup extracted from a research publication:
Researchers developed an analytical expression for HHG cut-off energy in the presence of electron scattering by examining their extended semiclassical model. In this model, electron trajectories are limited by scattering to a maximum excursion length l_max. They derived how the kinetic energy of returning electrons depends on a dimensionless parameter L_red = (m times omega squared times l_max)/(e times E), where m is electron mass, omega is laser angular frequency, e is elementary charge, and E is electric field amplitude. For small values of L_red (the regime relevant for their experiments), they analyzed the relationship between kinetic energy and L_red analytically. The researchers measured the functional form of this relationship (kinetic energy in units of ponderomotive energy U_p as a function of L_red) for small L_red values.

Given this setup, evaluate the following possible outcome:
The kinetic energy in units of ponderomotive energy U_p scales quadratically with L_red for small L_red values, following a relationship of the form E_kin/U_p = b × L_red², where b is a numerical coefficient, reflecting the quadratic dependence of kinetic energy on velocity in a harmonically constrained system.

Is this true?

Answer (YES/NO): NO